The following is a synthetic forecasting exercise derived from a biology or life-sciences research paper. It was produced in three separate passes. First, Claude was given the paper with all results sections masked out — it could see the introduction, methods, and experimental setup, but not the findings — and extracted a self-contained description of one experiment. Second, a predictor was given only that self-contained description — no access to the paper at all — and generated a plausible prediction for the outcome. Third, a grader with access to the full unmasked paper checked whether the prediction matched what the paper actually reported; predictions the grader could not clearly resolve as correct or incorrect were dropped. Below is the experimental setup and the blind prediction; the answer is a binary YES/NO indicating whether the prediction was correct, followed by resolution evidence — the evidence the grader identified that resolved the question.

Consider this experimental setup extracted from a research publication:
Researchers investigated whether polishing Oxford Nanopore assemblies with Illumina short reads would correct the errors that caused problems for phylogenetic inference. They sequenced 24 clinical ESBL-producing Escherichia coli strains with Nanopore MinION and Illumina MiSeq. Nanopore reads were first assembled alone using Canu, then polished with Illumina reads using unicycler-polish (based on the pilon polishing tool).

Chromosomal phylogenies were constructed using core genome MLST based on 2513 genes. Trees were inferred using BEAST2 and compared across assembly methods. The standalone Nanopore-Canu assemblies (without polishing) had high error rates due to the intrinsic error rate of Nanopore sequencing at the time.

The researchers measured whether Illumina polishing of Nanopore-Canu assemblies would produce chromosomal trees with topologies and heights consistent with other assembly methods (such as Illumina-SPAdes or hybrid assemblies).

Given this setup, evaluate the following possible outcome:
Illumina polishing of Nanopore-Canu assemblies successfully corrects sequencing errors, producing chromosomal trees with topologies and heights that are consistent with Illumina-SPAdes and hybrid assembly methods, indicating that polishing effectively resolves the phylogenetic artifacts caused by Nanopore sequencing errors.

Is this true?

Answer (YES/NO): YES